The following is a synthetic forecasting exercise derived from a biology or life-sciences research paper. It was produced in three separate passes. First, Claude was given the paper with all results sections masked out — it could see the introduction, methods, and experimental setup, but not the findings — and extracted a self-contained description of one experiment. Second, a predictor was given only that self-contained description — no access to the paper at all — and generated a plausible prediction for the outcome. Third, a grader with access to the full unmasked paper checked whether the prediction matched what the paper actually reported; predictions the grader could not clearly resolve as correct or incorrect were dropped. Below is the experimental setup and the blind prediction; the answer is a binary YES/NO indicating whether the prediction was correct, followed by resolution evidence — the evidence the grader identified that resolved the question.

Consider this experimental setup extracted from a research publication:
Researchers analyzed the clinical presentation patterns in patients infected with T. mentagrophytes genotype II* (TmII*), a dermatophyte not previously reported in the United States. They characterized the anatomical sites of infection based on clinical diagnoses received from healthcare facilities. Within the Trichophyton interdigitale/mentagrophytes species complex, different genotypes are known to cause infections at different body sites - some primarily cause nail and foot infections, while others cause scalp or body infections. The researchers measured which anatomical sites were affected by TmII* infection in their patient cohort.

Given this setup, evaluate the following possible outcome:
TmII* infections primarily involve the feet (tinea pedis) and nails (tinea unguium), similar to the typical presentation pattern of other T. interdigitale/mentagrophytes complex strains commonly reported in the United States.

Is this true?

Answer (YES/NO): NO